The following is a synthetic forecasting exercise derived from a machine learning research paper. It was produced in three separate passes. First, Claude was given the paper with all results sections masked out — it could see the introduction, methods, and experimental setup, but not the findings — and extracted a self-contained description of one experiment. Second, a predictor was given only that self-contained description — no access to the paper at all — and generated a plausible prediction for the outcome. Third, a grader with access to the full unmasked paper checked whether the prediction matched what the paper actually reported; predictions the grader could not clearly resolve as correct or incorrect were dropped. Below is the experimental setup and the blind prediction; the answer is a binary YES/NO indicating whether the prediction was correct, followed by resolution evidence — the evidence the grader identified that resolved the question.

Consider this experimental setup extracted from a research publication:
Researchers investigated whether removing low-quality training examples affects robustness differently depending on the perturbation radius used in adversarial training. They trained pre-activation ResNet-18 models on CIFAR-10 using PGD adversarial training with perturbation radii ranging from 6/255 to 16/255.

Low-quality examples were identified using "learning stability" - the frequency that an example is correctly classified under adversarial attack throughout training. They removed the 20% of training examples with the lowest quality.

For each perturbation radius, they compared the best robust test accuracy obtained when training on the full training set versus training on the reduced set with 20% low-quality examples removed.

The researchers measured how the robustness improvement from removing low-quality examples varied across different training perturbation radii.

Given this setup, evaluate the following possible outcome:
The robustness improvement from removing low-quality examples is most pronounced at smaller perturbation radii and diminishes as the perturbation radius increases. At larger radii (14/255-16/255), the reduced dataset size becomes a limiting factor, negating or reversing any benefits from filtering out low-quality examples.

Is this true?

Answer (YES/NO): NO